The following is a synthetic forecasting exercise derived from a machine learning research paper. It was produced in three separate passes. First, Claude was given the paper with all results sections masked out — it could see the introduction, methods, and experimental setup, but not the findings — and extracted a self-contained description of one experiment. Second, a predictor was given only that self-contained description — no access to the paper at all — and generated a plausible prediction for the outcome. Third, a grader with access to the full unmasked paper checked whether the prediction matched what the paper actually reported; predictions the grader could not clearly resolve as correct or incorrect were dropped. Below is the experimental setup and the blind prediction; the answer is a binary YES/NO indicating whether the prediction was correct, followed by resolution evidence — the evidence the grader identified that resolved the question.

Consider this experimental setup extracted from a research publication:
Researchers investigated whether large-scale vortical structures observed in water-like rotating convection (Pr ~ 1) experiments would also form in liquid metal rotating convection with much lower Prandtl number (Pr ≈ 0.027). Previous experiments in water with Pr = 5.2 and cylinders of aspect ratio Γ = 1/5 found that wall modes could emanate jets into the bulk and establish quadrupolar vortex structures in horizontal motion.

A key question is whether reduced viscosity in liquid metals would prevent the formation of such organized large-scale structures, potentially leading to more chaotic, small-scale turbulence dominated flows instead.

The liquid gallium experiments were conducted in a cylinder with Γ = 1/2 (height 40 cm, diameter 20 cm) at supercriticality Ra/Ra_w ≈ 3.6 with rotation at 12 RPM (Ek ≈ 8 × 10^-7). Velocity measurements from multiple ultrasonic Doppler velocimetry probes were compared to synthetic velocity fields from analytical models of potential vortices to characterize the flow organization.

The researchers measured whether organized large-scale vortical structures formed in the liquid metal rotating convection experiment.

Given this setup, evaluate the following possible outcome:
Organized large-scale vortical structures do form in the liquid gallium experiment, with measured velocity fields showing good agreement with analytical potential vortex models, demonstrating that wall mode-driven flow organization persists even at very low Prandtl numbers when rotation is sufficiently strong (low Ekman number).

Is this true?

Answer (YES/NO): YES